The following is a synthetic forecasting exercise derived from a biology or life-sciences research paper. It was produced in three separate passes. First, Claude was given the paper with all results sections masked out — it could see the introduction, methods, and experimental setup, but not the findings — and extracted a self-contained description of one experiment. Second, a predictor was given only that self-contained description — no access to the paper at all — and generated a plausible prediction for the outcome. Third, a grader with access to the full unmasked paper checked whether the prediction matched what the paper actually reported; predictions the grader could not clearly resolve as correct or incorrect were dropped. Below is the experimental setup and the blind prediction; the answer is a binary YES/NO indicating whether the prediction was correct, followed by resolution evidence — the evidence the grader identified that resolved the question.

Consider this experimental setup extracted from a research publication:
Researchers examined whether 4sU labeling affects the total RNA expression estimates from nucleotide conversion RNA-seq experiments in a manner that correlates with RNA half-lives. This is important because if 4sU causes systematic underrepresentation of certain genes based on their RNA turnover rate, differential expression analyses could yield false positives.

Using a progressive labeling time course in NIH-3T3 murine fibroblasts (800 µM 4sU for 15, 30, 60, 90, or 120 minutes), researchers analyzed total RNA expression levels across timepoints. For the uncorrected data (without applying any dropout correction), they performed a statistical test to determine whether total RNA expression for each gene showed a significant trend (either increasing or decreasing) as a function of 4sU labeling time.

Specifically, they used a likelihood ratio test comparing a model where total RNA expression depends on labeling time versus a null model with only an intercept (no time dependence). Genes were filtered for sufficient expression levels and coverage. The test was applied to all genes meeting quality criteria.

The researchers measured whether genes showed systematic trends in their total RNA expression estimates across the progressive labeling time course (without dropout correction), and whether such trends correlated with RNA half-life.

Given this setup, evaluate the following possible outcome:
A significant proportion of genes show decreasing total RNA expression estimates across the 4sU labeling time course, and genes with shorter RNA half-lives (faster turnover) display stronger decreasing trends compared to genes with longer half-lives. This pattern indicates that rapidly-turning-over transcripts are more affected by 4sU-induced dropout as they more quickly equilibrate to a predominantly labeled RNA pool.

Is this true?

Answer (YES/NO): YES